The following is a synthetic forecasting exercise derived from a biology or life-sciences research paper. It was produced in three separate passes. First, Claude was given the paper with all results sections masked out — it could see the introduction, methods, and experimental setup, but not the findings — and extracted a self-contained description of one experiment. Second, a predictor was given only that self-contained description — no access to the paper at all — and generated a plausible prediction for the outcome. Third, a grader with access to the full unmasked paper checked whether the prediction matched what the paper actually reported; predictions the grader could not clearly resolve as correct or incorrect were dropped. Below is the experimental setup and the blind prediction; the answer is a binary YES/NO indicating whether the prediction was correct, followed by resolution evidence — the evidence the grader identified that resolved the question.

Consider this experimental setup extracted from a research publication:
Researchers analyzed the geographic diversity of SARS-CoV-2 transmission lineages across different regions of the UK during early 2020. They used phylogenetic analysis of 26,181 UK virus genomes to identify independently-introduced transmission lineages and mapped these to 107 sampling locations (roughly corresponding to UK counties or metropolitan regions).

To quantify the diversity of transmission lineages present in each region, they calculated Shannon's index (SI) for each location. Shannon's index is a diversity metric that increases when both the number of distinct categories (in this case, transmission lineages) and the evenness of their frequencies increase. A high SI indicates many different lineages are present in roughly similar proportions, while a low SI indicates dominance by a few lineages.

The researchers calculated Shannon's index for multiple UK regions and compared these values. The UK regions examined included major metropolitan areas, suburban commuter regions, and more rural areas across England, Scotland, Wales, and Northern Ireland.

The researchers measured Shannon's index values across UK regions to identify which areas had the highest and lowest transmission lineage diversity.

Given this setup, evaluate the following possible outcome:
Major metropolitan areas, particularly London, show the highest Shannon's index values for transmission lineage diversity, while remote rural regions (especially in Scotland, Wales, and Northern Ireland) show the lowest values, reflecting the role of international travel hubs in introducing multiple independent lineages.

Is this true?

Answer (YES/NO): NO